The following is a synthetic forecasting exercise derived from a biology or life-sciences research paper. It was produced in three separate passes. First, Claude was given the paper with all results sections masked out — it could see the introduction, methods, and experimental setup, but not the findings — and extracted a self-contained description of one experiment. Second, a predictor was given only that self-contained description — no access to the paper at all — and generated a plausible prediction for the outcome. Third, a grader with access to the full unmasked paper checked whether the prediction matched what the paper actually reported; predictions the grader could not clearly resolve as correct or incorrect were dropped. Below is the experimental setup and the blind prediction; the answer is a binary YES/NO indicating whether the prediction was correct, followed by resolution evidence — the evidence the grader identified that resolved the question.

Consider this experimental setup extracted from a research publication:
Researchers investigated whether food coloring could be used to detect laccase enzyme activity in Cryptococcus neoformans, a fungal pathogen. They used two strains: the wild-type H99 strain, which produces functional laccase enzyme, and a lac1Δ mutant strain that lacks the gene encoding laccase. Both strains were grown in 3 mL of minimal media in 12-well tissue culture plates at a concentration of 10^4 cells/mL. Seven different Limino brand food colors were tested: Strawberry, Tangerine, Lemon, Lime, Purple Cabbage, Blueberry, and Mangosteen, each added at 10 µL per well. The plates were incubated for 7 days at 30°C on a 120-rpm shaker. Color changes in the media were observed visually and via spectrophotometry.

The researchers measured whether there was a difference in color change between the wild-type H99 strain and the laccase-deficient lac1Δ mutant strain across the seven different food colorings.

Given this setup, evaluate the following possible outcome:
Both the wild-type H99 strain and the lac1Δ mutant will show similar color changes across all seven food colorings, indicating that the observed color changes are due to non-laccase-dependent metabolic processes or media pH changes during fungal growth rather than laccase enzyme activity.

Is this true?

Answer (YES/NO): NO